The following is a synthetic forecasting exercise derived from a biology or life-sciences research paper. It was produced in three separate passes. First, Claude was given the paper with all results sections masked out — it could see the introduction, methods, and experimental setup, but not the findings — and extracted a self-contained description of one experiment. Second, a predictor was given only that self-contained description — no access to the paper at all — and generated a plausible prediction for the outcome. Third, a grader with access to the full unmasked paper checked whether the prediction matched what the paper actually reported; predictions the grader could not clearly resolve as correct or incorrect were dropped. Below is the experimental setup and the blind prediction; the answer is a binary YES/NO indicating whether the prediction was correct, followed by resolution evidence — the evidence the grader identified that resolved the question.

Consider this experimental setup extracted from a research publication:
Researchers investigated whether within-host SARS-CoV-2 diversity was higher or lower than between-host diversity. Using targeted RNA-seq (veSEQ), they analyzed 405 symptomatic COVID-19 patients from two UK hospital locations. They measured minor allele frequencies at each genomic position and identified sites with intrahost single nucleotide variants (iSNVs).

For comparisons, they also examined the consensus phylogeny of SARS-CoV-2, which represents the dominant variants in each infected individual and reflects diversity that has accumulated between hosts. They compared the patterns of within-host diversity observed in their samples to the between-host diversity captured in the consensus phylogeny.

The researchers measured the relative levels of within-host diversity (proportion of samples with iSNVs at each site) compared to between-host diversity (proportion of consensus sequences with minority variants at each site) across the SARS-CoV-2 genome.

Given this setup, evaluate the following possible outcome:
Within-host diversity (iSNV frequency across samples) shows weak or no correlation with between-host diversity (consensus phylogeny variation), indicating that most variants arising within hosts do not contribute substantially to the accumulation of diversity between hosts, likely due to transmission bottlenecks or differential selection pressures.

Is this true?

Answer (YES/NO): NO